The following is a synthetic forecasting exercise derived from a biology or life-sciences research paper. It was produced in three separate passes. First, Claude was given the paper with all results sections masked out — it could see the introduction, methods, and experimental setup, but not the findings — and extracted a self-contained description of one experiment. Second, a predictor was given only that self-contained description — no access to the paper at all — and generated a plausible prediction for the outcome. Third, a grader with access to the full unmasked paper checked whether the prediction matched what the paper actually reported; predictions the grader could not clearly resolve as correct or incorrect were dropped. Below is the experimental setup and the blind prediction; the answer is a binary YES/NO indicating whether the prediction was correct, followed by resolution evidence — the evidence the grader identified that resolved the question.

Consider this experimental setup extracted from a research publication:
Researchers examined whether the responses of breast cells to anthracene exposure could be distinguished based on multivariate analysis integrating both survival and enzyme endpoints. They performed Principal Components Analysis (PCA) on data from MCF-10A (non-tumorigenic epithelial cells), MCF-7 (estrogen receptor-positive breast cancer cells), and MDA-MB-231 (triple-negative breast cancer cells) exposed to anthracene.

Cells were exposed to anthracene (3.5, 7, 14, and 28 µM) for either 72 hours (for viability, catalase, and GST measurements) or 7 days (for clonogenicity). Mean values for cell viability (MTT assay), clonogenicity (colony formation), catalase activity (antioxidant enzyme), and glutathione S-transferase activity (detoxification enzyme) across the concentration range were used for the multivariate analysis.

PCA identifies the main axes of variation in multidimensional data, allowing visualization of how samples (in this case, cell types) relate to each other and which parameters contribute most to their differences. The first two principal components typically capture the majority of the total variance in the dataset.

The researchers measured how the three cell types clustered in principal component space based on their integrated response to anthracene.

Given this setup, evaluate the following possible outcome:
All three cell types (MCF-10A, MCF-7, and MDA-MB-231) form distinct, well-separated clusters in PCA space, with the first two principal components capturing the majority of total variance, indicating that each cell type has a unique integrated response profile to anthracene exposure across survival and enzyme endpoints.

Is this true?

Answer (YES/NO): NO